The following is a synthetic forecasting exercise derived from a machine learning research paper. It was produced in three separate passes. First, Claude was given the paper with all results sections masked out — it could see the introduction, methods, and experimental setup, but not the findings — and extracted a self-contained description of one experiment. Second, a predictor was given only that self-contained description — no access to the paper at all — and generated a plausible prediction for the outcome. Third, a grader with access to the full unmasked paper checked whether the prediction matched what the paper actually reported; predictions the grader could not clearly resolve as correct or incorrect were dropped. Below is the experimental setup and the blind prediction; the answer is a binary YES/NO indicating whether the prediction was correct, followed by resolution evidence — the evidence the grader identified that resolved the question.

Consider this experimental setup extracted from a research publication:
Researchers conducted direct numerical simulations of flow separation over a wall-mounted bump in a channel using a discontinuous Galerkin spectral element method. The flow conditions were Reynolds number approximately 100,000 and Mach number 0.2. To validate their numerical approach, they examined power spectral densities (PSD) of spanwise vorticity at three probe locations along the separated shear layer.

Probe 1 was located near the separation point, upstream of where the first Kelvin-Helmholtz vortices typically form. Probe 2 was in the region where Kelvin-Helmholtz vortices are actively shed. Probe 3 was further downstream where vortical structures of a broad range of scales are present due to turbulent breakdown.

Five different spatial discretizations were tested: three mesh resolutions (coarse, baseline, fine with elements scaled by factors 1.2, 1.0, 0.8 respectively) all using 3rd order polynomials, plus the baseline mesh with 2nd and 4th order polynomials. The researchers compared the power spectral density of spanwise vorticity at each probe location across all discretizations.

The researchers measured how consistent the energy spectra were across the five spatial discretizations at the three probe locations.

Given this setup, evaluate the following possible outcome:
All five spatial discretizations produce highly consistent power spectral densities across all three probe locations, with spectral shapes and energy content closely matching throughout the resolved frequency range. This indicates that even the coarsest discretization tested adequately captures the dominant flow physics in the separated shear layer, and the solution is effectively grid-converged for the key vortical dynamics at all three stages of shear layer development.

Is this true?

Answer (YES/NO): NO